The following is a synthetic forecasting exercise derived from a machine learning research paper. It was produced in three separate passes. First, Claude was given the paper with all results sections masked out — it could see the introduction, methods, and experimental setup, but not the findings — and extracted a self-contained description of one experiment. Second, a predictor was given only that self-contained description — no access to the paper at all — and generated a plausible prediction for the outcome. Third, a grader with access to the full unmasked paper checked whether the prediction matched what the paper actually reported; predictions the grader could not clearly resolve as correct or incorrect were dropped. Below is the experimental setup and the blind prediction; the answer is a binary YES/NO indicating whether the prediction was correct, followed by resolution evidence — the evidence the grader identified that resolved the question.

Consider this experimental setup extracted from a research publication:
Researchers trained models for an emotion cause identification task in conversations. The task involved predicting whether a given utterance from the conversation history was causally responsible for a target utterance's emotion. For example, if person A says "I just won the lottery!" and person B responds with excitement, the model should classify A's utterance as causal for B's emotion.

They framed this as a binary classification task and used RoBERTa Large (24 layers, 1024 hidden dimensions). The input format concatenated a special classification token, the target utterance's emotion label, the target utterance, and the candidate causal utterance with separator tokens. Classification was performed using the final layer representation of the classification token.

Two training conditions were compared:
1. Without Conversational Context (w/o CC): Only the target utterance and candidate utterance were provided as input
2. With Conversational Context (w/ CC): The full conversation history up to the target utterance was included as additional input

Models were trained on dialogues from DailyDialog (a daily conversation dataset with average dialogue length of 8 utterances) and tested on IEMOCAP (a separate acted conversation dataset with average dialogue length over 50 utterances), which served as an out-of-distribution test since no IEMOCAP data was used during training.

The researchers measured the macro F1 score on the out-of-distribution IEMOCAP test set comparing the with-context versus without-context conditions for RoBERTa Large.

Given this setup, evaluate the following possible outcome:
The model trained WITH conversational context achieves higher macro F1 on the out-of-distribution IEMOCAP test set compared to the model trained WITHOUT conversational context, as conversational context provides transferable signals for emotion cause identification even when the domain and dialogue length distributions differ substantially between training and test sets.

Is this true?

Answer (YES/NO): YES